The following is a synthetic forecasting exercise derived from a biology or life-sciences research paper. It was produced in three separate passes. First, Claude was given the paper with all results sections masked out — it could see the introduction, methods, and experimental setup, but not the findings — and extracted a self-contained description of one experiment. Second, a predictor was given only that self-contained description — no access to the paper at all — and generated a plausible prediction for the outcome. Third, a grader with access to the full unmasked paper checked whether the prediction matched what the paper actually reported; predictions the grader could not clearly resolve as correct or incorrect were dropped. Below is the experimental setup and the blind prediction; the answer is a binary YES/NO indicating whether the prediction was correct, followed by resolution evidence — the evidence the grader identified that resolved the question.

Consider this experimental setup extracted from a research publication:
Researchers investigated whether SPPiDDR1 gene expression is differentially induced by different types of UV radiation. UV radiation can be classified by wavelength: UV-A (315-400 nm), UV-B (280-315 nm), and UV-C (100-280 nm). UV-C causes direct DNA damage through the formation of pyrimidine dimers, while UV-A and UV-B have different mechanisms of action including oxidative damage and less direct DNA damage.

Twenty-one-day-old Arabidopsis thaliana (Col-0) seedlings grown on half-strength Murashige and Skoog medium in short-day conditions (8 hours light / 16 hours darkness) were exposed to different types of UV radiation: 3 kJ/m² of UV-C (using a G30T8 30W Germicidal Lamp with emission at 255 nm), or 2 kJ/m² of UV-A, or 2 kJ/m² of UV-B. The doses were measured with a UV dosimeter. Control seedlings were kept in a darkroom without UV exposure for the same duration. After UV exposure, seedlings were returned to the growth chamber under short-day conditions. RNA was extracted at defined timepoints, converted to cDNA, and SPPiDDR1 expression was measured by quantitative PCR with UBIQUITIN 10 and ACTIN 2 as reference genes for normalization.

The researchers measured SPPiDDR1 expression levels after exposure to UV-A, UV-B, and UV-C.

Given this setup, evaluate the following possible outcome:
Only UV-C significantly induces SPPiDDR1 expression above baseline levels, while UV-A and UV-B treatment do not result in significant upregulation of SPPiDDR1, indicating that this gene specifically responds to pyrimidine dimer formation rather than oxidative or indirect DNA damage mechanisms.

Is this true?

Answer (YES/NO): YES